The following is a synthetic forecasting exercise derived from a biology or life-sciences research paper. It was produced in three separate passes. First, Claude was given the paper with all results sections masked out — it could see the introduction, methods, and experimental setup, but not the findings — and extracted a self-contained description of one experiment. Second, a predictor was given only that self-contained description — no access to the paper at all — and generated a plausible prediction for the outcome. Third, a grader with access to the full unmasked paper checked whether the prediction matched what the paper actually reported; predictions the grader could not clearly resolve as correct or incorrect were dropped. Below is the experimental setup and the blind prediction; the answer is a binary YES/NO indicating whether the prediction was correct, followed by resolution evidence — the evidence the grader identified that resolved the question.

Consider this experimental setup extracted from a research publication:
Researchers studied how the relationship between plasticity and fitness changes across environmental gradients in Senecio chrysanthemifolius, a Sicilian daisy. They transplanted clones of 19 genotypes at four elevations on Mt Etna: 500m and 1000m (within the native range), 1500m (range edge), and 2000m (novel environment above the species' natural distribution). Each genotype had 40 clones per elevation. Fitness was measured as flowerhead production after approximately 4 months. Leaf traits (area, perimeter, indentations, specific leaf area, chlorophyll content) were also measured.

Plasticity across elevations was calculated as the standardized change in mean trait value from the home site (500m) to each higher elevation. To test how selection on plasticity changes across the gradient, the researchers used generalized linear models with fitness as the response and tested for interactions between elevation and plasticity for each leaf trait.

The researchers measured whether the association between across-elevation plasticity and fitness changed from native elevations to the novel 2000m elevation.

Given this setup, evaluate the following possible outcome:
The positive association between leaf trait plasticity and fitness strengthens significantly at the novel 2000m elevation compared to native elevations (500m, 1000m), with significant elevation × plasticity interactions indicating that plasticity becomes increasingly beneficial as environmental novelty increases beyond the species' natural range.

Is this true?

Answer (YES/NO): NO